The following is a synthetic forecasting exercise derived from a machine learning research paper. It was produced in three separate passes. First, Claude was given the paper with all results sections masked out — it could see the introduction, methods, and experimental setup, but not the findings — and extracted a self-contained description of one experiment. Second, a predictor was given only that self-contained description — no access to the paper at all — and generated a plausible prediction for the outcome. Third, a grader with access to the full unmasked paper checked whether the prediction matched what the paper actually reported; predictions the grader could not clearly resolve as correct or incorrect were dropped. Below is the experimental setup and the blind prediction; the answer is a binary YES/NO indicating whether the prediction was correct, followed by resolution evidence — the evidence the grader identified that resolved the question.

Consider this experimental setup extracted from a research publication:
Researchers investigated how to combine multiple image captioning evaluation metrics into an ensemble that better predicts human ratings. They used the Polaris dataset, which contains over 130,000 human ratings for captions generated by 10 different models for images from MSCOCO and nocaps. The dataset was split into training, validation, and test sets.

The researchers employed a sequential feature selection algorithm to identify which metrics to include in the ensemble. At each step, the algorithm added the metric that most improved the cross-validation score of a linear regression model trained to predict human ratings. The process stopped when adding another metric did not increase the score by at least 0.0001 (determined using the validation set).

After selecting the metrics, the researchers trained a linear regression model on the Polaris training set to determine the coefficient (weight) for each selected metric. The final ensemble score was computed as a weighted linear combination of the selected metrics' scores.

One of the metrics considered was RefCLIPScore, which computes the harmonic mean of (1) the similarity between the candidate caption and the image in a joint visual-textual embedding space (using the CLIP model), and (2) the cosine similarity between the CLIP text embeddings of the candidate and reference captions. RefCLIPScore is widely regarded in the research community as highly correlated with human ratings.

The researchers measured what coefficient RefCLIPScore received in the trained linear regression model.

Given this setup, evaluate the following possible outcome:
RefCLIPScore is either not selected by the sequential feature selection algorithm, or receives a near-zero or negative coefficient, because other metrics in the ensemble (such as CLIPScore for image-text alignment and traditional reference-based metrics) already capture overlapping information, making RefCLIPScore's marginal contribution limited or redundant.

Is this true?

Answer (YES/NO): YES